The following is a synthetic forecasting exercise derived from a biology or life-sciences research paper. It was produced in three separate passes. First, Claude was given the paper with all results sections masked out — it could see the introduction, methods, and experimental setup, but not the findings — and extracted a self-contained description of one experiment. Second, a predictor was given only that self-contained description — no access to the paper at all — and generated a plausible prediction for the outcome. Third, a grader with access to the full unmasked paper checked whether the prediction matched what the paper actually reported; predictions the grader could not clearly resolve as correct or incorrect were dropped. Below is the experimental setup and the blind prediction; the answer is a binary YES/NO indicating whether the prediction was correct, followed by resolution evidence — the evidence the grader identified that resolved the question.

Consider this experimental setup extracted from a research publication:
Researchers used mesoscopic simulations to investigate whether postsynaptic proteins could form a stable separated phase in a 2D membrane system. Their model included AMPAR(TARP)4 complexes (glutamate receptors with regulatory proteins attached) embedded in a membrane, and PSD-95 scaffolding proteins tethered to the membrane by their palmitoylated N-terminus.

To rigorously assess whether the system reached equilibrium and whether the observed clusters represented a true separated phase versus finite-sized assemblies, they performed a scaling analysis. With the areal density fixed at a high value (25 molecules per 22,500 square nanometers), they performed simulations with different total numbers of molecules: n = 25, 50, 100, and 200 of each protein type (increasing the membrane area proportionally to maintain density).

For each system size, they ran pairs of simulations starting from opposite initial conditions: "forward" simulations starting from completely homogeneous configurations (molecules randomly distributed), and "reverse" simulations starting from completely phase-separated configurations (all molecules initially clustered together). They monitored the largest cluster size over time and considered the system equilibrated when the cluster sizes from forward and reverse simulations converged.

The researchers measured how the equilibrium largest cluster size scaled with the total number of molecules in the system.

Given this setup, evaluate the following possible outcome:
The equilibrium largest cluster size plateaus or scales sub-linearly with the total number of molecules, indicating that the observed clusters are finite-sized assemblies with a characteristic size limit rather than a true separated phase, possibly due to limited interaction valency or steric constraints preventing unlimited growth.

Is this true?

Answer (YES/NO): YES